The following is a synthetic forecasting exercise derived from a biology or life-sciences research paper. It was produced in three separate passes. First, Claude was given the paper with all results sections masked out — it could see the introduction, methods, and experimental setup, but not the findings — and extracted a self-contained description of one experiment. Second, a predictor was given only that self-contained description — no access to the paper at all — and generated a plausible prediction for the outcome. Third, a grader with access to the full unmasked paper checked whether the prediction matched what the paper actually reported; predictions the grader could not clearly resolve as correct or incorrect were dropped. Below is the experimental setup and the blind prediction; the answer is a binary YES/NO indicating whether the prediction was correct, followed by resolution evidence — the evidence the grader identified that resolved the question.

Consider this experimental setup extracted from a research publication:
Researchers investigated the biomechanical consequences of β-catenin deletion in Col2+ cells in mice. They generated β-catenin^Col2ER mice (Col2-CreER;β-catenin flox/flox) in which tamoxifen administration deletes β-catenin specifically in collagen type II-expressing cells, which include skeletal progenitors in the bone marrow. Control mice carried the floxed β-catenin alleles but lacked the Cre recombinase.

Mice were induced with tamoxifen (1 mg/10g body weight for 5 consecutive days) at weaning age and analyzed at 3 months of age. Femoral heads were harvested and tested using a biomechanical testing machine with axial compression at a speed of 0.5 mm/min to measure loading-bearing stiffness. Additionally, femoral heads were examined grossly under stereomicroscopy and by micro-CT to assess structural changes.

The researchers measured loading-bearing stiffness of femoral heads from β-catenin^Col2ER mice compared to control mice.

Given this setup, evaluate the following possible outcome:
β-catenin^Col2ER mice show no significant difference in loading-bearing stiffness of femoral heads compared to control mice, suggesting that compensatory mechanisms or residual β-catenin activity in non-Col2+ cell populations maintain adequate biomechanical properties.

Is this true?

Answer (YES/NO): NO